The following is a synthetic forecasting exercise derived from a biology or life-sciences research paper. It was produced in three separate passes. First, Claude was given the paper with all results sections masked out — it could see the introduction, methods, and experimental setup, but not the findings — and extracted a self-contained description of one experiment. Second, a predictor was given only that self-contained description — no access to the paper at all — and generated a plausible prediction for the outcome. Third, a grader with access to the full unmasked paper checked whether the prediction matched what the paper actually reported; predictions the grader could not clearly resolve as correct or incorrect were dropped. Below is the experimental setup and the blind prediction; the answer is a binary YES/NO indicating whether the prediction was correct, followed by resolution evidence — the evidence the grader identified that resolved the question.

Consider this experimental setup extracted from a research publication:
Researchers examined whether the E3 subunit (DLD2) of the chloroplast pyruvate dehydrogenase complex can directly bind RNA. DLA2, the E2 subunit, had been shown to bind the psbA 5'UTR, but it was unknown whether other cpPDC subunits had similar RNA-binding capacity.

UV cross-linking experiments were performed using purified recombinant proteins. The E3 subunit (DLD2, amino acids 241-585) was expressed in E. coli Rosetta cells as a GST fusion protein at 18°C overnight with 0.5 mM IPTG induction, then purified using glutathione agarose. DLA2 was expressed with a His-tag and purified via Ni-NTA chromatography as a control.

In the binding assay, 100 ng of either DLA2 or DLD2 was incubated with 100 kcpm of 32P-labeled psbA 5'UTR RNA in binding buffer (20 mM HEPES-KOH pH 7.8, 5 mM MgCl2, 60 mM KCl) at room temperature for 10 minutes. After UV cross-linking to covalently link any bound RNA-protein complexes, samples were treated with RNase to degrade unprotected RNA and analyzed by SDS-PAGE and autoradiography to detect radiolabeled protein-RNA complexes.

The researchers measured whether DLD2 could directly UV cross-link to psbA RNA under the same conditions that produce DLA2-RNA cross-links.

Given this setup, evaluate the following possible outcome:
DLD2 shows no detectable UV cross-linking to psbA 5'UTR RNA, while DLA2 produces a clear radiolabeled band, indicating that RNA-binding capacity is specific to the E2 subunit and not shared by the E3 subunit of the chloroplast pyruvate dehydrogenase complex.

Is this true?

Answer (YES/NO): YES